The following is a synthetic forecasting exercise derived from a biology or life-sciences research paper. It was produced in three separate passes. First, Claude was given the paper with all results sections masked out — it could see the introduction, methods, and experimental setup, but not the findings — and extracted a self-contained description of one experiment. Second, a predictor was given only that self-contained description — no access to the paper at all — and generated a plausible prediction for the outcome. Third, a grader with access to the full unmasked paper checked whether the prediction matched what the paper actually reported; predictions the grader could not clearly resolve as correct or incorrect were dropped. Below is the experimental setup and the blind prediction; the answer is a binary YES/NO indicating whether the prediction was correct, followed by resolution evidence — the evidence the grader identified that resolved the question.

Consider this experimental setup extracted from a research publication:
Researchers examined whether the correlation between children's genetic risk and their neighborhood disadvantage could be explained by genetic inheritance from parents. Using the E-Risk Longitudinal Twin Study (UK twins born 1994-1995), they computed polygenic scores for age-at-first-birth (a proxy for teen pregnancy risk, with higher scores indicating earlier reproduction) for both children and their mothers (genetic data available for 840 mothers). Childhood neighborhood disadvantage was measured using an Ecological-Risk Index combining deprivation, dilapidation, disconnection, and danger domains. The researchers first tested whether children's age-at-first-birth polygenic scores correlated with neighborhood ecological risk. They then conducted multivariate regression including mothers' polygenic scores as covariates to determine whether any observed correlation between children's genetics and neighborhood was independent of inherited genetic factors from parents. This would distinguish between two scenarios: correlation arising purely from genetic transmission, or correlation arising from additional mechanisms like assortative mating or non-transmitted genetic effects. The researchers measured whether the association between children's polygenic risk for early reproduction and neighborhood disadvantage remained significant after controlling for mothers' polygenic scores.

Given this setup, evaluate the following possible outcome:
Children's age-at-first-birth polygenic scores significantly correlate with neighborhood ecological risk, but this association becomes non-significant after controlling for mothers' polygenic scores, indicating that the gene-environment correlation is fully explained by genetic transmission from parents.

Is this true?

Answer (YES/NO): NO